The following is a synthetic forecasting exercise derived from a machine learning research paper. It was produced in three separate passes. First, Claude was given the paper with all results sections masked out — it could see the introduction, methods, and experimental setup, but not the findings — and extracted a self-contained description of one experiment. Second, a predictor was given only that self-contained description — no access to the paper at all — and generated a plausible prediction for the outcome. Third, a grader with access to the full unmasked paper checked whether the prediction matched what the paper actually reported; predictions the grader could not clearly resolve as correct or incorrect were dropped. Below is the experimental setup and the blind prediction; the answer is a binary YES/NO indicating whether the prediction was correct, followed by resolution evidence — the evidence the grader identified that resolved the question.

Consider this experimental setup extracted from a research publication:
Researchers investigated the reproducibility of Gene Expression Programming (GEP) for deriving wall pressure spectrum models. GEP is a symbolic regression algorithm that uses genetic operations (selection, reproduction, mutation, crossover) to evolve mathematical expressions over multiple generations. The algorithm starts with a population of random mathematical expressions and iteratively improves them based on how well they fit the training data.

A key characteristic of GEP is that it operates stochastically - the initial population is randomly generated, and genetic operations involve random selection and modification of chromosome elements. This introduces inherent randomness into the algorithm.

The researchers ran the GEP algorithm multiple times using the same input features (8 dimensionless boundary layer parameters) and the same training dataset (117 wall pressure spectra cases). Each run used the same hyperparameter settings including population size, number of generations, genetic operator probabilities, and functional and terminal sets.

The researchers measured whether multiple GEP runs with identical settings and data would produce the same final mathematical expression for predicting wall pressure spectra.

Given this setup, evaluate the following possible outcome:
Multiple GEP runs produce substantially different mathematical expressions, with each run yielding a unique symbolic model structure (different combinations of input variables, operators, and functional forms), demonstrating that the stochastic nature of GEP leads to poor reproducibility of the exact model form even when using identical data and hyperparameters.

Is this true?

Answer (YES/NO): YES